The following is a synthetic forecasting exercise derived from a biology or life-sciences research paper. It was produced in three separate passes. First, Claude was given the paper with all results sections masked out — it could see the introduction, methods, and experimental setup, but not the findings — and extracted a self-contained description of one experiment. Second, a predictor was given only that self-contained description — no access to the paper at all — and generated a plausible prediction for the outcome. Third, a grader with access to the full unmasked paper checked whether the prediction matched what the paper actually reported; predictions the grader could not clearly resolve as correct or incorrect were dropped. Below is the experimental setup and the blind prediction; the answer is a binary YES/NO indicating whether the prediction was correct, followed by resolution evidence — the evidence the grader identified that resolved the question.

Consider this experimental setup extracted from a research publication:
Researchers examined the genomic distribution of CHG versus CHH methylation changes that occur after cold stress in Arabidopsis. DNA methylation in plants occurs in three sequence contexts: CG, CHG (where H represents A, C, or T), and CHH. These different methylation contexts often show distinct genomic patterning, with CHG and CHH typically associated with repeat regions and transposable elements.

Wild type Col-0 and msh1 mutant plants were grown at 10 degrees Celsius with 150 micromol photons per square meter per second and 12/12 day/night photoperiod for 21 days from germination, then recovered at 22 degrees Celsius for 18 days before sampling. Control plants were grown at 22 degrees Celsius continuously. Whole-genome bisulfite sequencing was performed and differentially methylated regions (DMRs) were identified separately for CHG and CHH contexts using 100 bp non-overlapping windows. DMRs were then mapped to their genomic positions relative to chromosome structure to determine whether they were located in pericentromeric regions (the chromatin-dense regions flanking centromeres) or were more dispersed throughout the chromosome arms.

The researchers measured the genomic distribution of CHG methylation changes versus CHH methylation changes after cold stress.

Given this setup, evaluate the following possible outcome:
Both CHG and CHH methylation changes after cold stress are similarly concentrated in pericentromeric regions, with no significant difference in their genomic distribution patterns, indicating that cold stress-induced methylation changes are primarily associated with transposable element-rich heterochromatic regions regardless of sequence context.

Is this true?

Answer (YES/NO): NO